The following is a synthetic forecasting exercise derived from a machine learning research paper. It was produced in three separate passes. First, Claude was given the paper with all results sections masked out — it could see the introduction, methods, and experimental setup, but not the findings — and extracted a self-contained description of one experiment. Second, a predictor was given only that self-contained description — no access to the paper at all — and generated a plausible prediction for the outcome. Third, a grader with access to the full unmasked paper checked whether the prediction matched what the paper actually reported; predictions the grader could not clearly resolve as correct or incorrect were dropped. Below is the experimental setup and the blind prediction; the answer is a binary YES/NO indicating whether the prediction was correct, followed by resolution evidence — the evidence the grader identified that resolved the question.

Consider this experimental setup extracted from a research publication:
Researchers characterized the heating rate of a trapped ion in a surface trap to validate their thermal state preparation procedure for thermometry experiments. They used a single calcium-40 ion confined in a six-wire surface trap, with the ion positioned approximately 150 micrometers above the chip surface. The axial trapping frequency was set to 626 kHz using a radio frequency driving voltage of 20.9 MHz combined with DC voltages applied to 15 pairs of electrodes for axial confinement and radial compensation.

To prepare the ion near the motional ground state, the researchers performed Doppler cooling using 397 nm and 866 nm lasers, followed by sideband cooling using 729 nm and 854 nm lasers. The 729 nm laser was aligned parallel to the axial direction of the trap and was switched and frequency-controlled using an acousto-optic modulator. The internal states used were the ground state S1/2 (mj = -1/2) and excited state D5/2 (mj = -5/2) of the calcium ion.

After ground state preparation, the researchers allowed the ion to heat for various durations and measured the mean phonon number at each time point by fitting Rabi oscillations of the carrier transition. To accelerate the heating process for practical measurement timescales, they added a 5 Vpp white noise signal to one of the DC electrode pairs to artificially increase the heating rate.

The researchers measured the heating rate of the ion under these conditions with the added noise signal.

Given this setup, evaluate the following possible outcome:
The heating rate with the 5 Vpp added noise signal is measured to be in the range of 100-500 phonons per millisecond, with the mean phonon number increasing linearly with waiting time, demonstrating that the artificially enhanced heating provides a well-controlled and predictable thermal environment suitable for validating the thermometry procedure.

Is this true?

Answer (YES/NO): YES